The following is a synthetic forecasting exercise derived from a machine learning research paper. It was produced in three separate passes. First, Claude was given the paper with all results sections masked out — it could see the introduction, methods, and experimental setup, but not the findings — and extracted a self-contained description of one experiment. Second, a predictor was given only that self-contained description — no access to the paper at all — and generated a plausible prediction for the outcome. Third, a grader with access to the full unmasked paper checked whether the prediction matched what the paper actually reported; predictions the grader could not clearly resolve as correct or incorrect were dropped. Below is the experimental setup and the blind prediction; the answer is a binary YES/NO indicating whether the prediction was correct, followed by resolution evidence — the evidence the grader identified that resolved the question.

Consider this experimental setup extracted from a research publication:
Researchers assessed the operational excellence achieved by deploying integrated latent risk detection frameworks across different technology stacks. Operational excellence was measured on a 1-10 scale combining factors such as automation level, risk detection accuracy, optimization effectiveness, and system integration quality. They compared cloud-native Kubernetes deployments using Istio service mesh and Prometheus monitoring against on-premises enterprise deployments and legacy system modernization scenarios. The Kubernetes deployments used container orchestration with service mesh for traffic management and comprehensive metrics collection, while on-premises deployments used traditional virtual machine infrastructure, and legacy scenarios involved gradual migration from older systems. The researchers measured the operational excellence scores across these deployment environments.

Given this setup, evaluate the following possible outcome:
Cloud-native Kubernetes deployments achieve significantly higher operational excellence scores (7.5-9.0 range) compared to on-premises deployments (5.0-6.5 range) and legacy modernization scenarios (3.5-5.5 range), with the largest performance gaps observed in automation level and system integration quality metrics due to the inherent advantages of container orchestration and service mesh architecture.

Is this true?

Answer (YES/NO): NO